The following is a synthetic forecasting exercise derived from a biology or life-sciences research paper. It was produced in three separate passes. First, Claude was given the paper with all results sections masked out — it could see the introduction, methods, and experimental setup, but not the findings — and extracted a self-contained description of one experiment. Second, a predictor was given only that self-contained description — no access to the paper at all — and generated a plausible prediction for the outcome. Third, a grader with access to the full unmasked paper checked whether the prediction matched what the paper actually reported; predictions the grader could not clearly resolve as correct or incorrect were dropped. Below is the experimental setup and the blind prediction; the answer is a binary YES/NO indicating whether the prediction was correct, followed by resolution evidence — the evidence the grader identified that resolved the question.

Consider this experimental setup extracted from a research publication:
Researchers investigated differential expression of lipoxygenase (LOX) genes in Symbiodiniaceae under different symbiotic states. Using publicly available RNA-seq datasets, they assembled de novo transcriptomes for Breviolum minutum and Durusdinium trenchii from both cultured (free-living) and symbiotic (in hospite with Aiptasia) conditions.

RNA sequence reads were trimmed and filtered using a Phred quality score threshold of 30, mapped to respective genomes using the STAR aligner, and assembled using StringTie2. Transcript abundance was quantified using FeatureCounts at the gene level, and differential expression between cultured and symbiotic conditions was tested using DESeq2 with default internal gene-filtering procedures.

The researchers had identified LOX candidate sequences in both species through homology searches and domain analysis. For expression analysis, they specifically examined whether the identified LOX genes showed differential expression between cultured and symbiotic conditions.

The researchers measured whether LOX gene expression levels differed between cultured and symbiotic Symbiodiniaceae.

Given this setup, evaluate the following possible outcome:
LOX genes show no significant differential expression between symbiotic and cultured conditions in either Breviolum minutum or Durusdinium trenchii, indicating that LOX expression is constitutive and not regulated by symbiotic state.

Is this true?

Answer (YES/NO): YES